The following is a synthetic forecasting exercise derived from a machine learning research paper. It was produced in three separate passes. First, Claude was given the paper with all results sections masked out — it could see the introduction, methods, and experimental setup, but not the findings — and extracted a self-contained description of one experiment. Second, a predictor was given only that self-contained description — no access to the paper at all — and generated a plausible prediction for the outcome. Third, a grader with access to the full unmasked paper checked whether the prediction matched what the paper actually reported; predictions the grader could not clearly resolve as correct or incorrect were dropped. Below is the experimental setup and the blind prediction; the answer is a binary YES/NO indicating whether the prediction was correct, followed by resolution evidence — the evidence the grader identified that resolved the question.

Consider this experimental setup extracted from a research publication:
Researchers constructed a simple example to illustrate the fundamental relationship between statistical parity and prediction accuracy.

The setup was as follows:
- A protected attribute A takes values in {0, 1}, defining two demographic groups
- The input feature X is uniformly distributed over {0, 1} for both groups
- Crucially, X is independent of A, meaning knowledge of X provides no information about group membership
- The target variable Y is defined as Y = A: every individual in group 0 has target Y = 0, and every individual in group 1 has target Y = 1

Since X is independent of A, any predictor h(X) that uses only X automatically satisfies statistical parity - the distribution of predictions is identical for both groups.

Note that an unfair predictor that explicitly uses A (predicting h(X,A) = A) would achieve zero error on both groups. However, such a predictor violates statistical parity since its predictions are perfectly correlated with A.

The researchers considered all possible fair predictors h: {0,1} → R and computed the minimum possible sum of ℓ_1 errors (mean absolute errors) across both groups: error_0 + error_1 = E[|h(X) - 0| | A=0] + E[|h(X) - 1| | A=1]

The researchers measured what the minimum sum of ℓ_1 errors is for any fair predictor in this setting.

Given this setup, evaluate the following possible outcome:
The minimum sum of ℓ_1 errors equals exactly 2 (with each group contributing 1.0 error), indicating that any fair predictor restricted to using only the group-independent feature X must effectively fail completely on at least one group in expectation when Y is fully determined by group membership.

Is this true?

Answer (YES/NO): NO